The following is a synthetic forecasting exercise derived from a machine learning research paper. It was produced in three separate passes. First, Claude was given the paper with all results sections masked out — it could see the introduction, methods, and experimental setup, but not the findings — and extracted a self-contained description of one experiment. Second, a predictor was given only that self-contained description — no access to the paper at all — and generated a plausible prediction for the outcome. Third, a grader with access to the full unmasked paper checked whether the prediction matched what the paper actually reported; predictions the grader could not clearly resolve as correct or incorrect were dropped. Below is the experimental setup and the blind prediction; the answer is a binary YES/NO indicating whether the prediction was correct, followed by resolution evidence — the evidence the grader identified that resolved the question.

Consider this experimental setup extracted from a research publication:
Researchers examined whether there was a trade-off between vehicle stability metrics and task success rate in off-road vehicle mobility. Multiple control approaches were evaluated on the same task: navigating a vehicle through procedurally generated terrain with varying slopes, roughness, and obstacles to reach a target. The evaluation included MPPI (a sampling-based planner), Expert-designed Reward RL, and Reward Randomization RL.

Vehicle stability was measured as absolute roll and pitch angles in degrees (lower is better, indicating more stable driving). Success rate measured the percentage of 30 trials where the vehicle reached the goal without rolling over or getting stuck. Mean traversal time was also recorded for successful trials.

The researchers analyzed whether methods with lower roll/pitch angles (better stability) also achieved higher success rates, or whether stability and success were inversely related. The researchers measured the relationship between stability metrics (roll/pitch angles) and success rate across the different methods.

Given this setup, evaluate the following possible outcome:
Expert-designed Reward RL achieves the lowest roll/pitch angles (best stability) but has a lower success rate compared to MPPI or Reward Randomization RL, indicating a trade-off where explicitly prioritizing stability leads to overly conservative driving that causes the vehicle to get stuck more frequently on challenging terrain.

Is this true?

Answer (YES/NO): NO